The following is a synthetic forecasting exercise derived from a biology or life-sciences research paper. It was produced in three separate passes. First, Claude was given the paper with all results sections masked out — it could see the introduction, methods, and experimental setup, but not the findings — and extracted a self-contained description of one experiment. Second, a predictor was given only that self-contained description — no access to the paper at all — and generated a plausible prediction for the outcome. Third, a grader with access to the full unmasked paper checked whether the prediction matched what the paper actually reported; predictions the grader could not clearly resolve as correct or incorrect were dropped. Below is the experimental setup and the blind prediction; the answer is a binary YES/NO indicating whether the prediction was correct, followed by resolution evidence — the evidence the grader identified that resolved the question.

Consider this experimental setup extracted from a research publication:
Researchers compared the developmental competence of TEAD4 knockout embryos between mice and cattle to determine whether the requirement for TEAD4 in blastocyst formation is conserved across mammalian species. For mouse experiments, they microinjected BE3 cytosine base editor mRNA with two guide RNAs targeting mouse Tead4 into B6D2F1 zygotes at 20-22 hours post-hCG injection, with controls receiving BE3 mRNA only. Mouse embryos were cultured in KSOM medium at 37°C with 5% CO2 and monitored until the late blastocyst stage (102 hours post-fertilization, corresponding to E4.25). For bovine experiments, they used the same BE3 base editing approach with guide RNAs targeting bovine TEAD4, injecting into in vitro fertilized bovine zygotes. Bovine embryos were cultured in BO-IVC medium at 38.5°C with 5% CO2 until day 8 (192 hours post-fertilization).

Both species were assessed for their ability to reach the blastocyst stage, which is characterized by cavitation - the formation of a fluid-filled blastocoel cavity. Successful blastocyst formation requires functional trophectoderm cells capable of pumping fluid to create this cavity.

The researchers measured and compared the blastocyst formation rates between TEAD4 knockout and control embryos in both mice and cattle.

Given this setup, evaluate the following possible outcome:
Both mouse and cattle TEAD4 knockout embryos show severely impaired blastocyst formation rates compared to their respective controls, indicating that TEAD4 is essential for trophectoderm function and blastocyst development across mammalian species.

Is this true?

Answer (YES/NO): NO